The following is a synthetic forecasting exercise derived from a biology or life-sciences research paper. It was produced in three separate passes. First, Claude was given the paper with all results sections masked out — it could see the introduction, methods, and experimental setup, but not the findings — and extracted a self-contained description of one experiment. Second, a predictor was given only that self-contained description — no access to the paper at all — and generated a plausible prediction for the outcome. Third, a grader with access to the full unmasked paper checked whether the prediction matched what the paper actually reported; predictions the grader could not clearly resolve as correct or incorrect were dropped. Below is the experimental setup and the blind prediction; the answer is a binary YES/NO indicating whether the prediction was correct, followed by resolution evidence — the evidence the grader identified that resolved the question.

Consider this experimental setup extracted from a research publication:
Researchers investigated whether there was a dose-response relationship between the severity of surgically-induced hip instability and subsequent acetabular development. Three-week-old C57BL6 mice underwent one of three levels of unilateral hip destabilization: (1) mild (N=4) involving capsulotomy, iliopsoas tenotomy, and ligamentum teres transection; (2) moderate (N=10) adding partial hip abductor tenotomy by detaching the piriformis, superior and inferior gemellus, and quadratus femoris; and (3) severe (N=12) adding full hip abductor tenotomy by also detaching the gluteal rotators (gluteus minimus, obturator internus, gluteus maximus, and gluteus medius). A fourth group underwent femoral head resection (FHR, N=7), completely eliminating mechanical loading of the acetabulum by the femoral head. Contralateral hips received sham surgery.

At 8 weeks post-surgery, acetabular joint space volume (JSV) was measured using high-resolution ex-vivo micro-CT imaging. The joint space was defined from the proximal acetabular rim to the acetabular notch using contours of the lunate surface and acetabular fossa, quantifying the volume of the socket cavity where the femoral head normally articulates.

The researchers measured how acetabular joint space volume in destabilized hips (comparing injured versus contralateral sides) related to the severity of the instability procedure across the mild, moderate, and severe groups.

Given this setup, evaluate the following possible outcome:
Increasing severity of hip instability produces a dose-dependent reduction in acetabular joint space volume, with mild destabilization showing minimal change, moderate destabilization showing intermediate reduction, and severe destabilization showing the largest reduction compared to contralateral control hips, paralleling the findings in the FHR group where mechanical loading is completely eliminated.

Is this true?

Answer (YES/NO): NO